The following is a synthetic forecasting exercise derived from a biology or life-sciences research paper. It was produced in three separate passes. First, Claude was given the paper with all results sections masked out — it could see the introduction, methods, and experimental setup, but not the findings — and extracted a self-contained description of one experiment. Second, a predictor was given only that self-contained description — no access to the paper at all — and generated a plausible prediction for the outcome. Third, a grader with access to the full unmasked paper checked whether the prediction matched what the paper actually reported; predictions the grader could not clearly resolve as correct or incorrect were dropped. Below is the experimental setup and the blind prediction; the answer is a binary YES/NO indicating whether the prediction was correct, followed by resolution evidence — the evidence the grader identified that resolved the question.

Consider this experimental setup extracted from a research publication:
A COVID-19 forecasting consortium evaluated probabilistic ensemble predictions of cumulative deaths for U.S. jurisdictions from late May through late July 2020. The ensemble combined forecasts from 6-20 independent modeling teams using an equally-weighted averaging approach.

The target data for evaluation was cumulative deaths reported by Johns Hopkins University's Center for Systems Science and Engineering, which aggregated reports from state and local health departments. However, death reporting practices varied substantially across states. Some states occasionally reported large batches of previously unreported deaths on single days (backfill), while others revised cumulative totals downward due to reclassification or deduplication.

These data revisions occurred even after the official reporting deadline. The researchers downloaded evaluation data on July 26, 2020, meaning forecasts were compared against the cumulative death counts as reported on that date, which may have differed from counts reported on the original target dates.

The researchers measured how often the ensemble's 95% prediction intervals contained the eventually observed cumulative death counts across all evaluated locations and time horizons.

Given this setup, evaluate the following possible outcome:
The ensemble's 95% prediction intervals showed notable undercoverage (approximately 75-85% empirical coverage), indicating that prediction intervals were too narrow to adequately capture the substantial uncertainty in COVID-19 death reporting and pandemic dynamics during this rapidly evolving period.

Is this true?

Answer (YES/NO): NO